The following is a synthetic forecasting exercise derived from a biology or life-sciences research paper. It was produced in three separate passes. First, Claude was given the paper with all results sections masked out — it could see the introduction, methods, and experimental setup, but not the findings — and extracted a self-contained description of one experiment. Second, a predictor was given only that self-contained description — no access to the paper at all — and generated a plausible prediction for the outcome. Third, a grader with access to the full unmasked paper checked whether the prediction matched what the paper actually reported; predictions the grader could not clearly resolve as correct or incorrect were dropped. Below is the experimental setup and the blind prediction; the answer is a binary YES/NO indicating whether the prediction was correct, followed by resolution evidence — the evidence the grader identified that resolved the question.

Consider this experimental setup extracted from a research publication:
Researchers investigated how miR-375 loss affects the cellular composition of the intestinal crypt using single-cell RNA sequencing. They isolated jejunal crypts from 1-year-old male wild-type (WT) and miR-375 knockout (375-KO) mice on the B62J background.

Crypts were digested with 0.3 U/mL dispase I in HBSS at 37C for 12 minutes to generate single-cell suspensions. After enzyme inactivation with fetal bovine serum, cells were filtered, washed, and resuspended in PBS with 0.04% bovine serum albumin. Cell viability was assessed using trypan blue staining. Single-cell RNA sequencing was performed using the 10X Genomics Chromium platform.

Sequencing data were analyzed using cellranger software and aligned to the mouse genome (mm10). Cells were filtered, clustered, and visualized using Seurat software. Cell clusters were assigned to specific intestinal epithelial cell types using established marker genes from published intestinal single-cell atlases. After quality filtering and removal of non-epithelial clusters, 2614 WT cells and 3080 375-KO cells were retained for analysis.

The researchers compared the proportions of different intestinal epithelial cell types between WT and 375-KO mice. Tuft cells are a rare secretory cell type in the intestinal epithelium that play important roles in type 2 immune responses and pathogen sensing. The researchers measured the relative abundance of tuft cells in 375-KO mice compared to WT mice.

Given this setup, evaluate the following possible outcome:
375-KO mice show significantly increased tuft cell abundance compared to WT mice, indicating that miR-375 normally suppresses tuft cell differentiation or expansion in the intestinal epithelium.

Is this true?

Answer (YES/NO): YES